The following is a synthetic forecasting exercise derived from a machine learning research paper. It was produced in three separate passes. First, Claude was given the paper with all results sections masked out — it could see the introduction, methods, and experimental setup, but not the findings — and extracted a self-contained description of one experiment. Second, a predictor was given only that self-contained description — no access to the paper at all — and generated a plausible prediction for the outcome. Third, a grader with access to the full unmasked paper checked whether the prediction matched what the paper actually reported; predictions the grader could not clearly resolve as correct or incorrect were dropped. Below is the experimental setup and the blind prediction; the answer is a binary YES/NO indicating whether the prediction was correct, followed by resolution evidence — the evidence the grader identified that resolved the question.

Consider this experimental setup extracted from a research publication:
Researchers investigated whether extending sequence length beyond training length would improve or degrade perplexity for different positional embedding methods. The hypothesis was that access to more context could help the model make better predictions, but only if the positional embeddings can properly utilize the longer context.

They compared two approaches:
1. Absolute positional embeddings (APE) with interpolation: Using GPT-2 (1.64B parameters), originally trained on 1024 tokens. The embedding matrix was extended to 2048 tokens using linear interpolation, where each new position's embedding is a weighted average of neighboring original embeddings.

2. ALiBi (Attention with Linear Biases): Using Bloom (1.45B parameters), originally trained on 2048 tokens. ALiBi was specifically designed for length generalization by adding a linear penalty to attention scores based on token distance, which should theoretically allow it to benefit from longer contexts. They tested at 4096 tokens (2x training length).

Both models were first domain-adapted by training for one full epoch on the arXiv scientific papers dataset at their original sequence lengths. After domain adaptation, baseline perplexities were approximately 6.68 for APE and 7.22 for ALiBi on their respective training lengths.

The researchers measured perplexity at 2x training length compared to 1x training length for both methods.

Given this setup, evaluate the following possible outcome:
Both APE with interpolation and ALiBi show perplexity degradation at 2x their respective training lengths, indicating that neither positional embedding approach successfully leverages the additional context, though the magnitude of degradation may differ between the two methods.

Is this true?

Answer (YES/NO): NO